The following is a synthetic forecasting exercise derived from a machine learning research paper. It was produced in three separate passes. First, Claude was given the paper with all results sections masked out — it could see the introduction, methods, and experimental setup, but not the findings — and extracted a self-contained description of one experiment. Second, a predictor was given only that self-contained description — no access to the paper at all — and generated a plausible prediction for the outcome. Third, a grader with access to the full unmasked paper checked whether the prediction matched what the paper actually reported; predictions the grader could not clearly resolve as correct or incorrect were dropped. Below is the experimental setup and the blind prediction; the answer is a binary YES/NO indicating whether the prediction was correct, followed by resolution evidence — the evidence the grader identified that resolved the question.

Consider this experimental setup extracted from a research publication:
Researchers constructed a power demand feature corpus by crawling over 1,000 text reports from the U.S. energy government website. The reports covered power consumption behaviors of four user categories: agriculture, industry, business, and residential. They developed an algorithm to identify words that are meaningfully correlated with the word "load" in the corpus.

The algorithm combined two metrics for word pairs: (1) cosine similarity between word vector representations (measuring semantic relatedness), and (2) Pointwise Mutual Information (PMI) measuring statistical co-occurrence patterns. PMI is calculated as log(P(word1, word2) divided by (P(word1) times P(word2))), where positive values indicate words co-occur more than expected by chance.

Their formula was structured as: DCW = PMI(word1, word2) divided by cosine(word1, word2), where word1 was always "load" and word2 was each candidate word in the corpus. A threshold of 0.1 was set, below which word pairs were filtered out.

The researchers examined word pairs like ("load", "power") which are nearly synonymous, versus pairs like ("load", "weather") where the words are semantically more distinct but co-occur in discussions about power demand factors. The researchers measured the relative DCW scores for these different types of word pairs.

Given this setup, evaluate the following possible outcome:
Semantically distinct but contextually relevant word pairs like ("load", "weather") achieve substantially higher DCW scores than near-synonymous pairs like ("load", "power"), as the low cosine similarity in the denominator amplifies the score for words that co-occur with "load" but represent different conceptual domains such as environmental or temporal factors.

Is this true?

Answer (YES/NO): YES